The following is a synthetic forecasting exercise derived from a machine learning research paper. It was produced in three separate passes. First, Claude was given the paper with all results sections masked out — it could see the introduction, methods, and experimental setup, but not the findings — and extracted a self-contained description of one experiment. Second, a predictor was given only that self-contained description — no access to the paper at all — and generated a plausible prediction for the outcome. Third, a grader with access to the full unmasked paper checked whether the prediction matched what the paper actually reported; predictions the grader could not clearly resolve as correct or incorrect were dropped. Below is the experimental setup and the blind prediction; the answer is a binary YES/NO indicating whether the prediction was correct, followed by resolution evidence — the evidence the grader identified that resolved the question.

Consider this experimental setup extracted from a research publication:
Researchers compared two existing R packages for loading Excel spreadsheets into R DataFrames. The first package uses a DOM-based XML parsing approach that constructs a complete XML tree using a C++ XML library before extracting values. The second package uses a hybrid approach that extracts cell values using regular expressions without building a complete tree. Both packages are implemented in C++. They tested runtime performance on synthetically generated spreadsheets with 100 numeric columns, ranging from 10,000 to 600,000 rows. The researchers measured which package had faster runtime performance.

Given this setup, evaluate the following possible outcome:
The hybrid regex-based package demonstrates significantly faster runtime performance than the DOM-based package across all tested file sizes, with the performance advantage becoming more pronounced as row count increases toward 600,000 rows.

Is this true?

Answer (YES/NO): NO